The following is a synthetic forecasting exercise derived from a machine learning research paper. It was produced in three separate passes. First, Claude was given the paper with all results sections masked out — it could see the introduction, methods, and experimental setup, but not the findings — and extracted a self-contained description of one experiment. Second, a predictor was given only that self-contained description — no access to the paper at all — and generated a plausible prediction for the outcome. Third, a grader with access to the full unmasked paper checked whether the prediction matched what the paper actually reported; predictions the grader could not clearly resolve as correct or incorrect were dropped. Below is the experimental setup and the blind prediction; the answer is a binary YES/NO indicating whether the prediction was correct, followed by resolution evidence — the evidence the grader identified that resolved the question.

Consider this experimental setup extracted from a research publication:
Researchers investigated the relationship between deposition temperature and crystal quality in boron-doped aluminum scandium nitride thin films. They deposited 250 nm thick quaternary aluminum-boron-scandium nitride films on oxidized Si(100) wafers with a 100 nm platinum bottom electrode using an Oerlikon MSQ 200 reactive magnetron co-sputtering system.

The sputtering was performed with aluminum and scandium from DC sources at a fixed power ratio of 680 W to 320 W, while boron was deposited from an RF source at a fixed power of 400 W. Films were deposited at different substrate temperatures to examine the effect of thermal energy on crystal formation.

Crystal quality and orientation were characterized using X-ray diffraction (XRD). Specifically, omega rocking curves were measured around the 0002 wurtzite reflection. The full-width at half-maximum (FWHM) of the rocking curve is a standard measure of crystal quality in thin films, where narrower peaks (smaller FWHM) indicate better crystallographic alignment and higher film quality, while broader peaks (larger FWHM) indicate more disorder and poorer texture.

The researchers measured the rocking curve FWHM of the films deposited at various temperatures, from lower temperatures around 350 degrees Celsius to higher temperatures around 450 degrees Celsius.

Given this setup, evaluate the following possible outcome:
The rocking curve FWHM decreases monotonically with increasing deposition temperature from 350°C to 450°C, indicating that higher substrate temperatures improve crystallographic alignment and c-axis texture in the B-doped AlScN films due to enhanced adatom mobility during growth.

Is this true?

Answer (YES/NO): YES